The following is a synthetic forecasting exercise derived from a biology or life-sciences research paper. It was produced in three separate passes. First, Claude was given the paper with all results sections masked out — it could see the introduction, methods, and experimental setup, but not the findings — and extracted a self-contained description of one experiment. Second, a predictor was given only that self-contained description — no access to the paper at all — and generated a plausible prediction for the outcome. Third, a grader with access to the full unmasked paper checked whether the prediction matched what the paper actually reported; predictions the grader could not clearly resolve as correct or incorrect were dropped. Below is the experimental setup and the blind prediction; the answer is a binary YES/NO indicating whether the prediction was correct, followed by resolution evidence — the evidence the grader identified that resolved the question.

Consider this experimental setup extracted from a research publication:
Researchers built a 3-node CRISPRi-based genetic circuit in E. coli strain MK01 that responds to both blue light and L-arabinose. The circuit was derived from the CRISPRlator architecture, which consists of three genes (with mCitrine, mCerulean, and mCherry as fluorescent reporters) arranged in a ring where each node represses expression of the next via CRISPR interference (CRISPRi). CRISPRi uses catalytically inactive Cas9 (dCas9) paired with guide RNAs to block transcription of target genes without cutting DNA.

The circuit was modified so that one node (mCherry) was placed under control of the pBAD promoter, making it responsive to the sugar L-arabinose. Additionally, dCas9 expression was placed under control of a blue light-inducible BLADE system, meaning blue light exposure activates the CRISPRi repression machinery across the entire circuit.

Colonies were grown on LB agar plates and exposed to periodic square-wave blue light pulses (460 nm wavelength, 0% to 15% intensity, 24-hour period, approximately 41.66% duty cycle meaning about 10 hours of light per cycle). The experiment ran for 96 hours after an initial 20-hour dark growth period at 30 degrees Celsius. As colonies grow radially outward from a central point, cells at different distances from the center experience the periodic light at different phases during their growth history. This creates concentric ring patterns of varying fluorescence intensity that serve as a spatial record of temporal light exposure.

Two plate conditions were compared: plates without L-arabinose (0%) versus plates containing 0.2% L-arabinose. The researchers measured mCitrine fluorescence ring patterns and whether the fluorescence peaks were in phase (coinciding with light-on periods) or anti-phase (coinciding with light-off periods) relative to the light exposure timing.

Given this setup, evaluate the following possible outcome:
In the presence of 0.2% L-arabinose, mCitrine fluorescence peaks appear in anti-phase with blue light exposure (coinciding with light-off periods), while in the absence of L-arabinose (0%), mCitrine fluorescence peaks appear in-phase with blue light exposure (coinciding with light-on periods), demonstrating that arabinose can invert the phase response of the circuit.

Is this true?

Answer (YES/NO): YES